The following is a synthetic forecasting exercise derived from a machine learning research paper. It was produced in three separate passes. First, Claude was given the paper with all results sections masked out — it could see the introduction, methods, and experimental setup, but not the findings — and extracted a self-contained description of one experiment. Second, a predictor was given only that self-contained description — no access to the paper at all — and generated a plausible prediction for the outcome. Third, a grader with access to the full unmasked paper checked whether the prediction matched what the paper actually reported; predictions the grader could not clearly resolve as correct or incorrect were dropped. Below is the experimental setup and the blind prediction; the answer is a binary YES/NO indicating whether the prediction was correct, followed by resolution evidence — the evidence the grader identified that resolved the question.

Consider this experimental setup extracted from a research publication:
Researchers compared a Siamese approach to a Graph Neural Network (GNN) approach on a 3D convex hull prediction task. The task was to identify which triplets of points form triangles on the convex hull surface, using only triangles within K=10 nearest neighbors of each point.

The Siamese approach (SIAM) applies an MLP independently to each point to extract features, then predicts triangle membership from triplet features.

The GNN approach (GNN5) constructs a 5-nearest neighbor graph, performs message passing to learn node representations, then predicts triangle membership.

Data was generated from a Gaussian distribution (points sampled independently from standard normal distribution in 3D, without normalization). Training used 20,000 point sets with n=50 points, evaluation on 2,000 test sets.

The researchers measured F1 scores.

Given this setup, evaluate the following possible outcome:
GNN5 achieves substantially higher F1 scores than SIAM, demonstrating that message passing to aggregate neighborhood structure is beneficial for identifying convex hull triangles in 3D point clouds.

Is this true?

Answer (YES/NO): YES